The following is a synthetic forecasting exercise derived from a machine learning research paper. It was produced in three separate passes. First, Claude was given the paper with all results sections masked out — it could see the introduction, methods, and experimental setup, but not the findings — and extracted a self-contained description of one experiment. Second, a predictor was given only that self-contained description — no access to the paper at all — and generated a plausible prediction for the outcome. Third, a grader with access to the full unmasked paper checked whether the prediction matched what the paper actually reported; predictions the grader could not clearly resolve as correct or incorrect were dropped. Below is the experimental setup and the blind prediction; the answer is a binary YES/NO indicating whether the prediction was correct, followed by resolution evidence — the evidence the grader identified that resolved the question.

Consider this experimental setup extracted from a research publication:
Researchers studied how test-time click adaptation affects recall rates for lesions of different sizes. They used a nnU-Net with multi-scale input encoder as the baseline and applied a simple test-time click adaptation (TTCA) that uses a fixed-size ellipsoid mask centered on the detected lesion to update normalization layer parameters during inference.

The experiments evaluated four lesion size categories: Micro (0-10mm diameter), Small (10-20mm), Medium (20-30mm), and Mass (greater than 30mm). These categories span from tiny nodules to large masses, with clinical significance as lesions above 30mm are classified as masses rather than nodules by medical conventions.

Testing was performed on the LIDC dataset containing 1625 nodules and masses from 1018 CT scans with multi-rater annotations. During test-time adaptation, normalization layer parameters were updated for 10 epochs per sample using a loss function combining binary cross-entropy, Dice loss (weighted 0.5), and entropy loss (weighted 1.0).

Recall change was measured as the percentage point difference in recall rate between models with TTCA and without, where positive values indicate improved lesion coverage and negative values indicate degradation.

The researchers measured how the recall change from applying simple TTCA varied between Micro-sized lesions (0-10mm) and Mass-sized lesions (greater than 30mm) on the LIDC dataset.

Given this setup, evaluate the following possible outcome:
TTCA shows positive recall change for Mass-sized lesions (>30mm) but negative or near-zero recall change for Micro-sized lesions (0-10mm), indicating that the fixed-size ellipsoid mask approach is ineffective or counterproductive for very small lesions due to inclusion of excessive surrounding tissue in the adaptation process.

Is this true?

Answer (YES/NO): NO